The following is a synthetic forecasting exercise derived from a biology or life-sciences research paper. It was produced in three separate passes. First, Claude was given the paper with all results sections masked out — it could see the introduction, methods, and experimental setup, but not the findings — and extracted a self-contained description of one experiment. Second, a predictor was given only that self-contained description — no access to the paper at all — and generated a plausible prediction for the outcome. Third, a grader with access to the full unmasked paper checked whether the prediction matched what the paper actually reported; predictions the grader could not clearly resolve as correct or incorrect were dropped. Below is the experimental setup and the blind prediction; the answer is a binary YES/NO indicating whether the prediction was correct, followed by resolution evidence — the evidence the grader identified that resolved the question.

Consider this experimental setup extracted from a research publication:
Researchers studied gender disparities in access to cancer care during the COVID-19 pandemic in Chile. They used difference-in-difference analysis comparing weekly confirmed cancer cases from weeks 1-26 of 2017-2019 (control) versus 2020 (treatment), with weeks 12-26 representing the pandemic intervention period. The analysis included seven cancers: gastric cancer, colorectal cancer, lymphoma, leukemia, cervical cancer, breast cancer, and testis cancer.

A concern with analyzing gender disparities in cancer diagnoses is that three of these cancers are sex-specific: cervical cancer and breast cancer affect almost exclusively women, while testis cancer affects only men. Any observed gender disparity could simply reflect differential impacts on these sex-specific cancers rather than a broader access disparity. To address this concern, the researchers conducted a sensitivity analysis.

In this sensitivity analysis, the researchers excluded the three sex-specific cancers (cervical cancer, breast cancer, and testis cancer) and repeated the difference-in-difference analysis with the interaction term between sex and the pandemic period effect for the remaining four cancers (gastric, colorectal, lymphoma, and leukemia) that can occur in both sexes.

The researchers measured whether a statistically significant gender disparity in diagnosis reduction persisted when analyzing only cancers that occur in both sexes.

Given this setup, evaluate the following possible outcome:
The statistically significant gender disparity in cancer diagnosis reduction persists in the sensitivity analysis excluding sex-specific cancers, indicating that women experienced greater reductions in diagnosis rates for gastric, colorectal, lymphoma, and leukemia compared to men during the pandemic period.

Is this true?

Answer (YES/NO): YES